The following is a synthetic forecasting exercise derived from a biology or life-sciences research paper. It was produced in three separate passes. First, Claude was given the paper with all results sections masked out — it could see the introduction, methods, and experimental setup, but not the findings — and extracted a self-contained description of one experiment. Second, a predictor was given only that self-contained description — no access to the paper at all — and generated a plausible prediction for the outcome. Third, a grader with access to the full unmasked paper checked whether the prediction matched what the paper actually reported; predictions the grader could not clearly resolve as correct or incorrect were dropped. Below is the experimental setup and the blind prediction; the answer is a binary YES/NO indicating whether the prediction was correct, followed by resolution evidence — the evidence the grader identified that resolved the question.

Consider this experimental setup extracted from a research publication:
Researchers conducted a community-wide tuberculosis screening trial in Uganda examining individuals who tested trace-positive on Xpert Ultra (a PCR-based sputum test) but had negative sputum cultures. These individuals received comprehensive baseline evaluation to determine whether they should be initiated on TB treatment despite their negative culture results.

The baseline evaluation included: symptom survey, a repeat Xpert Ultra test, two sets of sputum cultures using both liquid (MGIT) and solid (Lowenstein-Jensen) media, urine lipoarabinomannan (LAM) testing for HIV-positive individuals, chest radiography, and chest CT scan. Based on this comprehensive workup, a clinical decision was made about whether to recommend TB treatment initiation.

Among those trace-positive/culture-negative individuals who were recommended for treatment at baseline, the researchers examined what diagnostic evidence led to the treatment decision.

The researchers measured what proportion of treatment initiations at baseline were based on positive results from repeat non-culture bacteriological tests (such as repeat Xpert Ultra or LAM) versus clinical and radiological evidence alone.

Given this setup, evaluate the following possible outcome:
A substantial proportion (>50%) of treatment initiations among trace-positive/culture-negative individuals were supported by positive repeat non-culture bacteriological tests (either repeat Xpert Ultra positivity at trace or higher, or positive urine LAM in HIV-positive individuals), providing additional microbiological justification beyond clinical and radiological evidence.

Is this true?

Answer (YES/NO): NO